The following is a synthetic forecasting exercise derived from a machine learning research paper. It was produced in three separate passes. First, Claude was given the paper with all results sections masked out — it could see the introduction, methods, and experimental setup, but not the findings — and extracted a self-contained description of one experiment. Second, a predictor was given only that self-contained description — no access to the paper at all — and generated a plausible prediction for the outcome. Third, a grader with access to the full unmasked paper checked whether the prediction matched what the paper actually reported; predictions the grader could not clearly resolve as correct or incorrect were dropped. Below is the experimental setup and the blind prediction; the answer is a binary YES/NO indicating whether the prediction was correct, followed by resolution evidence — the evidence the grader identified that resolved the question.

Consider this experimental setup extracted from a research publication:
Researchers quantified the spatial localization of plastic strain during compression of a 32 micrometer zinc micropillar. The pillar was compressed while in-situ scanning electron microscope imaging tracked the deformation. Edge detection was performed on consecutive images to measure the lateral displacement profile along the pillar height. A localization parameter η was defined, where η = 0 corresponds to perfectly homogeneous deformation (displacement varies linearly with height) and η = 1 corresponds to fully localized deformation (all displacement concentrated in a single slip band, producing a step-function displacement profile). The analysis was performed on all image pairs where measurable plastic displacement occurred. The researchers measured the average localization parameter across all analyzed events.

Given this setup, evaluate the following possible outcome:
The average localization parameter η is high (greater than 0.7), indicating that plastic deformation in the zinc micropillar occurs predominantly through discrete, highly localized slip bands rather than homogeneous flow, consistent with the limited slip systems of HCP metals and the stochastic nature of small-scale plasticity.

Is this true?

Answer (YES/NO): YES